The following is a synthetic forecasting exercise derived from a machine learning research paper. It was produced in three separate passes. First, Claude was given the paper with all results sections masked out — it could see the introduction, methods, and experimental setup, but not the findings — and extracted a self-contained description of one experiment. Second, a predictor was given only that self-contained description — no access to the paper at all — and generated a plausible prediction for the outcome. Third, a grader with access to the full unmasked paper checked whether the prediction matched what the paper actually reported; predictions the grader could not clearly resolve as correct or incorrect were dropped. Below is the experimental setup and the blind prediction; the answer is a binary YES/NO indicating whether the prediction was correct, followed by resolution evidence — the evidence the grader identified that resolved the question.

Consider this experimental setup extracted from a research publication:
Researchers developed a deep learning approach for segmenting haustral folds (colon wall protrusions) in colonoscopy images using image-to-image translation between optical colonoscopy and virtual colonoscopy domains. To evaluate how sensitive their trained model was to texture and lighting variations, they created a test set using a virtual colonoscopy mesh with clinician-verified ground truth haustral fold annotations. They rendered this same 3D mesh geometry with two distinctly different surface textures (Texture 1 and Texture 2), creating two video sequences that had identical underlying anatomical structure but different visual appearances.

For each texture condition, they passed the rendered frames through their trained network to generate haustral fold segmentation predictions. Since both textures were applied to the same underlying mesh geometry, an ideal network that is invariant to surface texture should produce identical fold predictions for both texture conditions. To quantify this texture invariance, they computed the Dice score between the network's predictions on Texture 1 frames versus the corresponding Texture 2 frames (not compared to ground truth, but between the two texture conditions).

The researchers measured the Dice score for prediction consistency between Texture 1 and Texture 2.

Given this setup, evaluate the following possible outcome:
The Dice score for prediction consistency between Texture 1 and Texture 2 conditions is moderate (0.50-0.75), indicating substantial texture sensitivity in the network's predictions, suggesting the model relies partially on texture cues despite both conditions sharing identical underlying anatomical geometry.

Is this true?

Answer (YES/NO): NO